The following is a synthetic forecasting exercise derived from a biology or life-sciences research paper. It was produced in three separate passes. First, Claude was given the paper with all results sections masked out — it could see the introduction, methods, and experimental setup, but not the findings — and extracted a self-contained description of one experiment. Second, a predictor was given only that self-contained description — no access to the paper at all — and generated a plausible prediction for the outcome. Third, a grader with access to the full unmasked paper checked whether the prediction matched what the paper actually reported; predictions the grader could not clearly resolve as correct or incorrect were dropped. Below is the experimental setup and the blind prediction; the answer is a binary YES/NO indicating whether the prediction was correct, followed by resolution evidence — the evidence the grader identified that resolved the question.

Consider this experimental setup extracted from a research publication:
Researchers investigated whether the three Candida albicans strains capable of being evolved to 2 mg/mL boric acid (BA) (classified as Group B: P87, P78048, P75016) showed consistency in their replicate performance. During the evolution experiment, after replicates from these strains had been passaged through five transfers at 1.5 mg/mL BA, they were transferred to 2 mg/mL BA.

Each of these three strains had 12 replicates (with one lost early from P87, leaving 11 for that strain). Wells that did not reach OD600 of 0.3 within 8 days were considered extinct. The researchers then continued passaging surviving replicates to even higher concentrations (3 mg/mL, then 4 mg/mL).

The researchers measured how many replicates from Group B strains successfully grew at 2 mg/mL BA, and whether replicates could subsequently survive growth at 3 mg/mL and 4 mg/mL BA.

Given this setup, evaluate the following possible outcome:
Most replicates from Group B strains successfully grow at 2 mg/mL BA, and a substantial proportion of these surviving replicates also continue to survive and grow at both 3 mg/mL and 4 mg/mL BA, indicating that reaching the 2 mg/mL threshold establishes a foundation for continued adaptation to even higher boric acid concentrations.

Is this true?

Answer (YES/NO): NO